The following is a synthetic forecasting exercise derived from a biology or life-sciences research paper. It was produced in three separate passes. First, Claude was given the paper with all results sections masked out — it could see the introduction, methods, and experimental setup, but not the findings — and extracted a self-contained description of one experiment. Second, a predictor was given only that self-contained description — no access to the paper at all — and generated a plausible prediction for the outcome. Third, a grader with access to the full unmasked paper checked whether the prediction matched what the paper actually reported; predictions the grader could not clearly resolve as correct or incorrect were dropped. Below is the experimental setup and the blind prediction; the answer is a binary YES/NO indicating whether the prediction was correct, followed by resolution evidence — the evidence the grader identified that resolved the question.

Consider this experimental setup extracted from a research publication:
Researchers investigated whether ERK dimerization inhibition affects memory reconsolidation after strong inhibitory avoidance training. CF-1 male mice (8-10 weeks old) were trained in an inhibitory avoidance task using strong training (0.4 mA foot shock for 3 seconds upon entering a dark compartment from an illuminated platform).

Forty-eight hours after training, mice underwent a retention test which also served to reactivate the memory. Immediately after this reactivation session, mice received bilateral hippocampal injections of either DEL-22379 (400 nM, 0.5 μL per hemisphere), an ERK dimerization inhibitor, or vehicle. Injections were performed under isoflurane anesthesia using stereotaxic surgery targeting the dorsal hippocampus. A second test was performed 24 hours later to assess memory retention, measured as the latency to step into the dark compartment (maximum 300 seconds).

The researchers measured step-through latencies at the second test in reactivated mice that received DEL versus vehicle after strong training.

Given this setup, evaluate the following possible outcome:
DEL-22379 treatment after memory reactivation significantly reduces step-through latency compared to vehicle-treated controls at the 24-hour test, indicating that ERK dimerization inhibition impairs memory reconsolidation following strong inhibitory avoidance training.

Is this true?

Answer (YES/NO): YES